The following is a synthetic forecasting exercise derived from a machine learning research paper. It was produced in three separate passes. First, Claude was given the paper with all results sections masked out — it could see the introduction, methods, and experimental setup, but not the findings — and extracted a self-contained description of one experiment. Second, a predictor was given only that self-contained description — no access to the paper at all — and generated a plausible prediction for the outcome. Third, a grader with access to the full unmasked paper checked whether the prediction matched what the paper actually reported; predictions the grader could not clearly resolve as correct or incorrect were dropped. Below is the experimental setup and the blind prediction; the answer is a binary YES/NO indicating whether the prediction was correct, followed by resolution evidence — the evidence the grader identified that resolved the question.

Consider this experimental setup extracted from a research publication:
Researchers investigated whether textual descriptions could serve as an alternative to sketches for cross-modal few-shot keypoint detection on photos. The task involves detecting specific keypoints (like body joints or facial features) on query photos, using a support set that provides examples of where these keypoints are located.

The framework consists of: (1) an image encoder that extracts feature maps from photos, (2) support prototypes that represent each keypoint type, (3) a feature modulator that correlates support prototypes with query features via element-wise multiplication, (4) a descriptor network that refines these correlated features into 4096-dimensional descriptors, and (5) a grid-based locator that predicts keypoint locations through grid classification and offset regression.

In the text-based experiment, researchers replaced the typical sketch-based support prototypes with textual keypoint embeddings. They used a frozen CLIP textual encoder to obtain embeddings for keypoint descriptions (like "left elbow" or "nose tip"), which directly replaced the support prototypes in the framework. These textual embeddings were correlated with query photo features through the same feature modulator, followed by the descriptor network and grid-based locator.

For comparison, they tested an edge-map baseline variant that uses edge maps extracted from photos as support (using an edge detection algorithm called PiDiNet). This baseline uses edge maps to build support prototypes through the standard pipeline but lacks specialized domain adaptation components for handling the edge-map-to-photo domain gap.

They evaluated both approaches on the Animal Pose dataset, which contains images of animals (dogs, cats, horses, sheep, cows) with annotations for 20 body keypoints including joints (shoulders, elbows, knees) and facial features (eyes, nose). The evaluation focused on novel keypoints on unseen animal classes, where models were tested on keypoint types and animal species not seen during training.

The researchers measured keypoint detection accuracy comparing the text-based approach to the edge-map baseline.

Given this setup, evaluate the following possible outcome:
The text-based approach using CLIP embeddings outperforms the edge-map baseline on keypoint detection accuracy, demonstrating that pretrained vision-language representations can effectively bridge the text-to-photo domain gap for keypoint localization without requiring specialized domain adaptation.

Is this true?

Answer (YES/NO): NO